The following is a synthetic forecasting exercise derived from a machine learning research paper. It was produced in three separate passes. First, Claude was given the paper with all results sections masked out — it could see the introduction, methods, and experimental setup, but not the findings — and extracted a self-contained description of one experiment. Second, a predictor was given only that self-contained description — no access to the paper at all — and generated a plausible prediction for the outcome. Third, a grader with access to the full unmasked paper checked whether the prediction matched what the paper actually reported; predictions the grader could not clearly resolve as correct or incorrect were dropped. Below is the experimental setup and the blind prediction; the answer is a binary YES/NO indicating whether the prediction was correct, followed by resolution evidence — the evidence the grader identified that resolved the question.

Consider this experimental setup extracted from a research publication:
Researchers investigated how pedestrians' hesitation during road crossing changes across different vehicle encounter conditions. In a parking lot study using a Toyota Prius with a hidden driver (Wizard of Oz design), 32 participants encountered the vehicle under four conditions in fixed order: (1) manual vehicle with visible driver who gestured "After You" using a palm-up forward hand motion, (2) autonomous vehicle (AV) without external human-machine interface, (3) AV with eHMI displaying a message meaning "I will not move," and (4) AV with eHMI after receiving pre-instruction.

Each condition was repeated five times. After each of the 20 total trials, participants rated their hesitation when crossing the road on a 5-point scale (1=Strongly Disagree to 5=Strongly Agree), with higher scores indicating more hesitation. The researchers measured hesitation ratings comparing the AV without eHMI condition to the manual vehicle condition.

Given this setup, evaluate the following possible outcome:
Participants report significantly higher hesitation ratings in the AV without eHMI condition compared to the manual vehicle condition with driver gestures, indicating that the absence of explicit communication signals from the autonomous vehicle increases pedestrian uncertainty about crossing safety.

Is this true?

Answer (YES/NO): YES